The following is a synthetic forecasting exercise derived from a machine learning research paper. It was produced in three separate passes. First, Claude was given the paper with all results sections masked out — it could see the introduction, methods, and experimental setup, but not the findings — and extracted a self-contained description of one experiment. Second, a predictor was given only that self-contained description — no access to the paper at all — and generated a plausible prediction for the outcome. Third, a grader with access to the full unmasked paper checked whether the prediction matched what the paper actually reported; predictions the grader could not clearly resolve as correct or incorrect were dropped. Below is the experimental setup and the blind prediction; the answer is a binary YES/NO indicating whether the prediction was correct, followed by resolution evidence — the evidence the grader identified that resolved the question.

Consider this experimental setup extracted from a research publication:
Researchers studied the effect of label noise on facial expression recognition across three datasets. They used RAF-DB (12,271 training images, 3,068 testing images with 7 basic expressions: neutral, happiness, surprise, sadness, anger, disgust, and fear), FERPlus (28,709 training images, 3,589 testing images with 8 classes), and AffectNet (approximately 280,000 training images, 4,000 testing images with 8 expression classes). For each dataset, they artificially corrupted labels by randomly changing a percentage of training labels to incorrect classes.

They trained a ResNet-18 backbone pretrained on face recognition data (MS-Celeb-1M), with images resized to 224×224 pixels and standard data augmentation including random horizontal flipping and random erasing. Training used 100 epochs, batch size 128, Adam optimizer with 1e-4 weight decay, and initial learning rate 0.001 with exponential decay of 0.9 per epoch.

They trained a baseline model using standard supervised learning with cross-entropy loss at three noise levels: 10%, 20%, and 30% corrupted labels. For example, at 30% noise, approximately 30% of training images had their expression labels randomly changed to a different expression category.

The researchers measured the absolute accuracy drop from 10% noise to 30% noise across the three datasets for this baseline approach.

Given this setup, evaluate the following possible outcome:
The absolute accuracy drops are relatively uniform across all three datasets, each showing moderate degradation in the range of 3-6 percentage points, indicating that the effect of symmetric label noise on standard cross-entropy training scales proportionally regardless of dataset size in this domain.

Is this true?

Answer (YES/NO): YES